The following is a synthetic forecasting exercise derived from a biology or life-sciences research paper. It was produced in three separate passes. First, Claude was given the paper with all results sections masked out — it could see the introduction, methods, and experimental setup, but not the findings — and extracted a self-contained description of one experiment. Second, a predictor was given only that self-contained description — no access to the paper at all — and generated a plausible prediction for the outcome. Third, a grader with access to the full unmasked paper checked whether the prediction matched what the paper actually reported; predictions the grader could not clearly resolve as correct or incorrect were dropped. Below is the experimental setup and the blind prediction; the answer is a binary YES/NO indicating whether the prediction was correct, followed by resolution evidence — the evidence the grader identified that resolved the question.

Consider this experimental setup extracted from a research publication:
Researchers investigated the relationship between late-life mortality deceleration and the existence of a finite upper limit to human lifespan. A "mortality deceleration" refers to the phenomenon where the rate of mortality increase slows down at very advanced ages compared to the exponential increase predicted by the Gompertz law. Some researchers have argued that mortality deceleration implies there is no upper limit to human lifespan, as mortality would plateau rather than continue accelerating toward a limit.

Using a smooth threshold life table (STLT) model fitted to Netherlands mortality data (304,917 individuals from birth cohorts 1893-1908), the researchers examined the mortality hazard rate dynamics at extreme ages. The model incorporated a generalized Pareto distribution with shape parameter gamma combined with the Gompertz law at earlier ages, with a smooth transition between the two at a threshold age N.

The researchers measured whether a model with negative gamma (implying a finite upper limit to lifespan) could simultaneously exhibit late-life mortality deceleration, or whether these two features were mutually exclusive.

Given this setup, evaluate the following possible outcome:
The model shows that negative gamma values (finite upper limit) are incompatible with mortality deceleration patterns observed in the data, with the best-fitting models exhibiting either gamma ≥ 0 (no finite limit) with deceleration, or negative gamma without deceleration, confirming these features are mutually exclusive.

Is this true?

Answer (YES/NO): NO